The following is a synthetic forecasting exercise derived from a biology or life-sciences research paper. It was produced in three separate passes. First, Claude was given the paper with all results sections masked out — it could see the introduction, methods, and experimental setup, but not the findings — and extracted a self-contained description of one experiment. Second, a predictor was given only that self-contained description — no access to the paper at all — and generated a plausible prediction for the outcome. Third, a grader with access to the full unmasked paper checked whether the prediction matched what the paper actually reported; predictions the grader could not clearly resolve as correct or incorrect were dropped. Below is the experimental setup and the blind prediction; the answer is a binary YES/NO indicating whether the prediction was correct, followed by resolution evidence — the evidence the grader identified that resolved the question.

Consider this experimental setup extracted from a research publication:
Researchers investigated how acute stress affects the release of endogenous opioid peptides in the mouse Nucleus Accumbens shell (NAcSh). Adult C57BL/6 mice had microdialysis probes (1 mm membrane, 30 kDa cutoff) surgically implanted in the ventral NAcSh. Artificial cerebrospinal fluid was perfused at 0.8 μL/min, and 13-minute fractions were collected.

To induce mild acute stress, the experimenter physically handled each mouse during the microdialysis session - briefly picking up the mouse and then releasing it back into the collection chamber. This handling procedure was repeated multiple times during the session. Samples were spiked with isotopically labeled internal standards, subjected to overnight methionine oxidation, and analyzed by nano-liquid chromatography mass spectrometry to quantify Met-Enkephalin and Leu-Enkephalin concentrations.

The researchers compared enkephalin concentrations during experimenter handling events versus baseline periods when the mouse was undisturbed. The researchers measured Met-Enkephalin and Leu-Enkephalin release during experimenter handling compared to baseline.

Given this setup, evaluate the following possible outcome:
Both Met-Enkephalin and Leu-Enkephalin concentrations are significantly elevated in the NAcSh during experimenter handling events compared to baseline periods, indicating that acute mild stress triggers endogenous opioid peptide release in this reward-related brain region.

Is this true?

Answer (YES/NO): YES